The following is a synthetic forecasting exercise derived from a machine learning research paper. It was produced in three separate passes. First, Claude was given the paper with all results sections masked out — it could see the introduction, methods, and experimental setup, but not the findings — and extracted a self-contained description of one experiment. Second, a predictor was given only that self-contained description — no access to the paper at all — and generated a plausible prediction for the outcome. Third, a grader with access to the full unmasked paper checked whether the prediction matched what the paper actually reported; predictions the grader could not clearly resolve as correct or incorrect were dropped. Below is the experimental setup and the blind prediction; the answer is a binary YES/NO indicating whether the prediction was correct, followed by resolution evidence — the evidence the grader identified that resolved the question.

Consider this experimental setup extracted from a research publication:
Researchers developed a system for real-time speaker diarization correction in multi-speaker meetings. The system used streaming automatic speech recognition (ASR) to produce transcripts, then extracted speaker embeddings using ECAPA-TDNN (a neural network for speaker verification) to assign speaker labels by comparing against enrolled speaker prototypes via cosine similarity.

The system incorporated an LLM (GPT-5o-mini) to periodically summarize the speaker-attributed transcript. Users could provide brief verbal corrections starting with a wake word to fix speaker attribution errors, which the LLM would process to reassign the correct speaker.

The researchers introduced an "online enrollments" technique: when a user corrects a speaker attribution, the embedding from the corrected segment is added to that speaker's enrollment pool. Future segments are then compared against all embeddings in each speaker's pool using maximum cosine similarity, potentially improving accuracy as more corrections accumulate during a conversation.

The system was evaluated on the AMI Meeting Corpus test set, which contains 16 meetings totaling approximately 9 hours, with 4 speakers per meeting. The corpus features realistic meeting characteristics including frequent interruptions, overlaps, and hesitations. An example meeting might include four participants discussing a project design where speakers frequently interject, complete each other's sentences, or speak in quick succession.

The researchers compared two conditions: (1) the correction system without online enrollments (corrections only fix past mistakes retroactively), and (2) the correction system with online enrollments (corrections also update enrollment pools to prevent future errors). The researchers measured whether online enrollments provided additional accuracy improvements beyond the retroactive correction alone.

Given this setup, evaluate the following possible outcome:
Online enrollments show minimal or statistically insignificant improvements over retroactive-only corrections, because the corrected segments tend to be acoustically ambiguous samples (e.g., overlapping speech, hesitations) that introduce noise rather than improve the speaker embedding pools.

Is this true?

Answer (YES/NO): NO